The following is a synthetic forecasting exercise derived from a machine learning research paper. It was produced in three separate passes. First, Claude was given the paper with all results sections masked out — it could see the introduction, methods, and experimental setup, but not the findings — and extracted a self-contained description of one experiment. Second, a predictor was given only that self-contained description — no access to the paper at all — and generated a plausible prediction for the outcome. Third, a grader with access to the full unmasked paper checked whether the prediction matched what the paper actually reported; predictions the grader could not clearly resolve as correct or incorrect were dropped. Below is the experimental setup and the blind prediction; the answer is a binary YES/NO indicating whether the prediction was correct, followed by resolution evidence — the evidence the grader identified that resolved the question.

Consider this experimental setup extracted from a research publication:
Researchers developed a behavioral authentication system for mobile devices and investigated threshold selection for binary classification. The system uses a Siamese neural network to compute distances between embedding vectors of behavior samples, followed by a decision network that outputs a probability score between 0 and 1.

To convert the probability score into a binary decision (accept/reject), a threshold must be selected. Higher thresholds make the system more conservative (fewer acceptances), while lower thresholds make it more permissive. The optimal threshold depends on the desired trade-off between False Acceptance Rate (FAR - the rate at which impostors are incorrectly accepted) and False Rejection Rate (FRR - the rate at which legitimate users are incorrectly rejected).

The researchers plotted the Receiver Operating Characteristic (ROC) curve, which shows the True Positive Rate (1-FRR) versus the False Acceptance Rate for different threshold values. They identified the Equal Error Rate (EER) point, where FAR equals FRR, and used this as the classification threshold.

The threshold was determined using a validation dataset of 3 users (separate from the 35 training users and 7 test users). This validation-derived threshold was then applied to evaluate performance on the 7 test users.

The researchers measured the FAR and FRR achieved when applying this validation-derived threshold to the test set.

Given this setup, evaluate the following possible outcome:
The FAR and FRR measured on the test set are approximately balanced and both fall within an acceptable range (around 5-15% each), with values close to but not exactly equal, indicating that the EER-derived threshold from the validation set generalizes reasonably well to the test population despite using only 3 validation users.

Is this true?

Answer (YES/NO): NO